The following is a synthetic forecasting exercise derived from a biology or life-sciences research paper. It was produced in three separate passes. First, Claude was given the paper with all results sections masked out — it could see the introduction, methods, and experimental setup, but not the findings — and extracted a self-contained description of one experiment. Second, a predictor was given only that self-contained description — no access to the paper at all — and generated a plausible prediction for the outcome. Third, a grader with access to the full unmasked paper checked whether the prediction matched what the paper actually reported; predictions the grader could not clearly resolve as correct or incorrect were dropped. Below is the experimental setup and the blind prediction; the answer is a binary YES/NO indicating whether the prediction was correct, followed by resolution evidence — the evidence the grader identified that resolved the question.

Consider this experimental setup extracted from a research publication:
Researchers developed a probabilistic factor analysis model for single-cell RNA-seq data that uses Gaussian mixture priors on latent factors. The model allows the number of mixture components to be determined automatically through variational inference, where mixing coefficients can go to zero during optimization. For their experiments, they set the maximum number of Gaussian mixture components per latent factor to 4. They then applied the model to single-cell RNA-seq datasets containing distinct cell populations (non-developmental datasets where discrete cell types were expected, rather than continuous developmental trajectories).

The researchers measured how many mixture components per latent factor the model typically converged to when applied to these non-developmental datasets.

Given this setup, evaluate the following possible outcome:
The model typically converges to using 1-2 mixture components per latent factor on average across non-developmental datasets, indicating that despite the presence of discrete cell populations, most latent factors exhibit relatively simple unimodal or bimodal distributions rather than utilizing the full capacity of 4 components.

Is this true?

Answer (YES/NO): YES